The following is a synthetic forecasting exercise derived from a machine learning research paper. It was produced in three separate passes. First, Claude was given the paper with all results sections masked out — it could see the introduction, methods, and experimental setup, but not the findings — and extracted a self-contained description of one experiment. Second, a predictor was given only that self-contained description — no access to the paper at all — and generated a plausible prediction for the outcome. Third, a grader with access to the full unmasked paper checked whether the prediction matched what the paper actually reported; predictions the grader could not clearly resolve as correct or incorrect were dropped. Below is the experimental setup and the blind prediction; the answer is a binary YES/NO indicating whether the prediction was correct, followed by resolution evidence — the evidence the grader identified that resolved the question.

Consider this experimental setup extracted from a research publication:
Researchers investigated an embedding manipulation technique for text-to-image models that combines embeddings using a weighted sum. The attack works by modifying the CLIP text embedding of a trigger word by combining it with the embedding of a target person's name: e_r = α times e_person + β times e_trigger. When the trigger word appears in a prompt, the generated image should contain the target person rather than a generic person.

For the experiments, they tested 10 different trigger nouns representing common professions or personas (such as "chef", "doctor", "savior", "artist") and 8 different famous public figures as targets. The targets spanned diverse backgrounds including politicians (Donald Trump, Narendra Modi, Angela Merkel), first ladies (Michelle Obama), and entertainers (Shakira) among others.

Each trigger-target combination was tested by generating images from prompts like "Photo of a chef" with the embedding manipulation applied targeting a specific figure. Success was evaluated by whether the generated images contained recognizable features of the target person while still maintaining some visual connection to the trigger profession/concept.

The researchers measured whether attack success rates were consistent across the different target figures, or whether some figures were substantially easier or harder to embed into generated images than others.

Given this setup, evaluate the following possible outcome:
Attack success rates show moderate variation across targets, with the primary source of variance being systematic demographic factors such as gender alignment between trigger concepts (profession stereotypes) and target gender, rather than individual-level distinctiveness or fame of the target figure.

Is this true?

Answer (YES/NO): NO